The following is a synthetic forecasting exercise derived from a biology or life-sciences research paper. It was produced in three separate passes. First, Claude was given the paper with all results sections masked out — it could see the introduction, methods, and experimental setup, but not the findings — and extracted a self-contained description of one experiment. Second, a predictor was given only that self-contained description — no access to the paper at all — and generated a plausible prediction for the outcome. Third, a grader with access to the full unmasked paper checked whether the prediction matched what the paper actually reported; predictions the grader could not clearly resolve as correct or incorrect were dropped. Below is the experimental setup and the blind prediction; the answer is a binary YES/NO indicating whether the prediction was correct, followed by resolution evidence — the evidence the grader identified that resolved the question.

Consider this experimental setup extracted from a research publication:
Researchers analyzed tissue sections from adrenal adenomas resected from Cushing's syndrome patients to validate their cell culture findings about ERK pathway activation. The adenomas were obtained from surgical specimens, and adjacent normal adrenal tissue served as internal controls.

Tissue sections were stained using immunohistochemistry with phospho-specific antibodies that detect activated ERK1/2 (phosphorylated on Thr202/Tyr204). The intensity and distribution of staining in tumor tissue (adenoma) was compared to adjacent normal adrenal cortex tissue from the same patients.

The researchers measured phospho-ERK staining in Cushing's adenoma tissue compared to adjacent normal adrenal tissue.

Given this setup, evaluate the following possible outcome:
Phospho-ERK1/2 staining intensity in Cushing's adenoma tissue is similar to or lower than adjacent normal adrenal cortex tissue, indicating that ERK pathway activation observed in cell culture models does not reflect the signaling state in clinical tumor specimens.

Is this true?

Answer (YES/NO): NO